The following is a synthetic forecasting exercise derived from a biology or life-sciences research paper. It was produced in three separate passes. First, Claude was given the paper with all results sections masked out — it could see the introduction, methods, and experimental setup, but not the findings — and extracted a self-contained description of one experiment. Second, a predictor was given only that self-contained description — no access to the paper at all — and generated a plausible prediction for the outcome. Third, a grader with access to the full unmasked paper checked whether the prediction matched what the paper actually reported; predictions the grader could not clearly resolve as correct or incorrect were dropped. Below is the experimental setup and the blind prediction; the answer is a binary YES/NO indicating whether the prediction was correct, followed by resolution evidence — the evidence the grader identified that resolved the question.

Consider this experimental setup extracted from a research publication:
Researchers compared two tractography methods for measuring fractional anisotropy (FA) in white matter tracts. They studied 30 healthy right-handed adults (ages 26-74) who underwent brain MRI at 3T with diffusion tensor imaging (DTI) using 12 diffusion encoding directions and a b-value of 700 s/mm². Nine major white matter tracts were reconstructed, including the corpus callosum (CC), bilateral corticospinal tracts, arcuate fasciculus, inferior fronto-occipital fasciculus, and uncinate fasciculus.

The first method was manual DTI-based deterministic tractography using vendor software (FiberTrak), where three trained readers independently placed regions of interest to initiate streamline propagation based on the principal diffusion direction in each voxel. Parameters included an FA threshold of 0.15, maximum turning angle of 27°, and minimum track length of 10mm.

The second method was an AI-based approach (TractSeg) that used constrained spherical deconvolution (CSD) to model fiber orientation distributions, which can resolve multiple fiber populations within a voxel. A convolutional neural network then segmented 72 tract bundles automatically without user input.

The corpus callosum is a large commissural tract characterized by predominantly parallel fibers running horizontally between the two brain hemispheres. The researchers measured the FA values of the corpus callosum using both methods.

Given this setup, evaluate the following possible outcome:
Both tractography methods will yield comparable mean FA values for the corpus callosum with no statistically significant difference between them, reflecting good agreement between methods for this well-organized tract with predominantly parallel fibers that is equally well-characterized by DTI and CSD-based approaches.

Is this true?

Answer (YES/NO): NO